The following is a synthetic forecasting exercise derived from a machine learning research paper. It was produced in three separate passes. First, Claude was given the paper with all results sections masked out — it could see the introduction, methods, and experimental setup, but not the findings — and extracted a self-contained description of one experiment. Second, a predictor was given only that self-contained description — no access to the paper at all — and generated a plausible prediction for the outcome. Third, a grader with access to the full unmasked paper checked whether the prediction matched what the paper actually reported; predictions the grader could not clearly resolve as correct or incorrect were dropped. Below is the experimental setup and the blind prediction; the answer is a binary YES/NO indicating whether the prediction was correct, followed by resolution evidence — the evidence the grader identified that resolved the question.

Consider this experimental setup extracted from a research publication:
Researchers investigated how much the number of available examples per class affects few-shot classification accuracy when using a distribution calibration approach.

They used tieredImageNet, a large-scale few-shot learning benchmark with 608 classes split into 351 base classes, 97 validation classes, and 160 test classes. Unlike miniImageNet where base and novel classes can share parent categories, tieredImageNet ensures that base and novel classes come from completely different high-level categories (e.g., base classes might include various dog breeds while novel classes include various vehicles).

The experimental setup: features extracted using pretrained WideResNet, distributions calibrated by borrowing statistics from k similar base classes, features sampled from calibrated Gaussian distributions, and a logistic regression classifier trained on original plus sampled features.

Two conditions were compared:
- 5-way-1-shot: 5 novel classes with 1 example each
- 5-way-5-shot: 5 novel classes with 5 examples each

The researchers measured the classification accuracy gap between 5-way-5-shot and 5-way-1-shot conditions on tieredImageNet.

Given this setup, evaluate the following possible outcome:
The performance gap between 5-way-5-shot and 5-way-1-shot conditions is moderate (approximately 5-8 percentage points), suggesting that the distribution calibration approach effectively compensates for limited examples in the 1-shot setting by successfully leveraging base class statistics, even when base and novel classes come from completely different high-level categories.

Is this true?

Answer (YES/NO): NO